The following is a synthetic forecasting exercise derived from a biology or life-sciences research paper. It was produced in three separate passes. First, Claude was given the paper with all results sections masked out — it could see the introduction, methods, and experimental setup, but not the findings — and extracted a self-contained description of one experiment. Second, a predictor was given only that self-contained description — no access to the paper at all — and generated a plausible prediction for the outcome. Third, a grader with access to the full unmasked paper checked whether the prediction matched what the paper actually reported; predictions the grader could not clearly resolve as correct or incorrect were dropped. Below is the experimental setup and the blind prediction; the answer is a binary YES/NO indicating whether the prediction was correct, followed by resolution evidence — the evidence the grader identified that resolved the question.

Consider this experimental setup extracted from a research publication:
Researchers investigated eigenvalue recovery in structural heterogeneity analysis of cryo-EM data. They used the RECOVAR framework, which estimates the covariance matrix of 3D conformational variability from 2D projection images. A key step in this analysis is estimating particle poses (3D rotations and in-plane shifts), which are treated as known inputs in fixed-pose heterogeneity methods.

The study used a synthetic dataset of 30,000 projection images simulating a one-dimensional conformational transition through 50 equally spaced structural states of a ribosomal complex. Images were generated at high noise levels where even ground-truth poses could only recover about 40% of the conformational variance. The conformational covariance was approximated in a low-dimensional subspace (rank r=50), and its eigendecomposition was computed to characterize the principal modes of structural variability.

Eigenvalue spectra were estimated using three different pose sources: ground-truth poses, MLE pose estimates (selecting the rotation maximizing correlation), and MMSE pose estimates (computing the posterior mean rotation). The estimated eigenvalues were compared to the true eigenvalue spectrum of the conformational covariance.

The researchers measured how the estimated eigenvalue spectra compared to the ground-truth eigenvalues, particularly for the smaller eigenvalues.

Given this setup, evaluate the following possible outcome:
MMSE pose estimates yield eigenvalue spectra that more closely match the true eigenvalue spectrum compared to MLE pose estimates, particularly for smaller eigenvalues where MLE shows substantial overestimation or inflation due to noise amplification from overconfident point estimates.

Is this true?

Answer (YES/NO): YES